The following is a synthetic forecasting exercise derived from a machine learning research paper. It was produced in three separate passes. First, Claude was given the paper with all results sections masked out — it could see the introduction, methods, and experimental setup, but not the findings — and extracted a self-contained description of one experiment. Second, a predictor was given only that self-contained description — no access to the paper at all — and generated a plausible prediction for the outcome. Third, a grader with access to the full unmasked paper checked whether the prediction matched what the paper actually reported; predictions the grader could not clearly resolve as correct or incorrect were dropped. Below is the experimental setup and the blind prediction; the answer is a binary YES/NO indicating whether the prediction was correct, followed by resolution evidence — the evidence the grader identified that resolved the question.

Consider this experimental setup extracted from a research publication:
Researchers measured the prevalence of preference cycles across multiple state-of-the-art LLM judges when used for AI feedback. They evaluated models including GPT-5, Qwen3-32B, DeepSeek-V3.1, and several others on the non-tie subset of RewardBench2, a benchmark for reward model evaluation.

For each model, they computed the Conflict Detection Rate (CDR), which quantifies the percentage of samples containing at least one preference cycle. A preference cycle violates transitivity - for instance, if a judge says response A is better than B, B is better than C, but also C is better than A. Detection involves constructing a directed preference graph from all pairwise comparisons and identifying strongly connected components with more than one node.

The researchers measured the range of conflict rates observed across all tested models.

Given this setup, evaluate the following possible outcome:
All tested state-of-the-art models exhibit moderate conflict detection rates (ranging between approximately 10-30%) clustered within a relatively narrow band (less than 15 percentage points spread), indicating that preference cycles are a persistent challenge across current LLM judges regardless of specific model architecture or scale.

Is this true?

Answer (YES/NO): NO